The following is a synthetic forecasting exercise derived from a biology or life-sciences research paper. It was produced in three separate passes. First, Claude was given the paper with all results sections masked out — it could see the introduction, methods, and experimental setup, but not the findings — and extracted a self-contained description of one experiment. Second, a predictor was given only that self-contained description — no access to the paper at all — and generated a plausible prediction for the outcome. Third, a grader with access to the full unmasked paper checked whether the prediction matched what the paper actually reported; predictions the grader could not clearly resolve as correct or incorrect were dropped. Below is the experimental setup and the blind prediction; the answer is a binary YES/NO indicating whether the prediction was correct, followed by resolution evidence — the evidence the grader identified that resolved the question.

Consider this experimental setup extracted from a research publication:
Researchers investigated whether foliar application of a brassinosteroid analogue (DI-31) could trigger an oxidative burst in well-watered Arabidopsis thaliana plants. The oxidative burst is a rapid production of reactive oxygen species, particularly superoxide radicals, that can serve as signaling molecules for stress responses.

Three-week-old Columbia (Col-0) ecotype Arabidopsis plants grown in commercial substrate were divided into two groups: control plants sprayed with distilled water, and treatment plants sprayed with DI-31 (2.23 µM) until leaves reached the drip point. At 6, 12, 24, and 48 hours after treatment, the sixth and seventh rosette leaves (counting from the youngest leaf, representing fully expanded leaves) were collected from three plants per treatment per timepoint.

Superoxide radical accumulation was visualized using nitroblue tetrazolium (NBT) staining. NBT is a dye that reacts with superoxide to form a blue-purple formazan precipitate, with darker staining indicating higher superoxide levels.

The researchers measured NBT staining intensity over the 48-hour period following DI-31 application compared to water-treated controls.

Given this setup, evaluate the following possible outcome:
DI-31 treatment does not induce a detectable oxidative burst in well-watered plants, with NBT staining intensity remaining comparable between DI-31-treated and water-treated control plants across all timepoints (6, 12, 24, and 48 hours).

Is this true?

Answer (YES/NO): NO